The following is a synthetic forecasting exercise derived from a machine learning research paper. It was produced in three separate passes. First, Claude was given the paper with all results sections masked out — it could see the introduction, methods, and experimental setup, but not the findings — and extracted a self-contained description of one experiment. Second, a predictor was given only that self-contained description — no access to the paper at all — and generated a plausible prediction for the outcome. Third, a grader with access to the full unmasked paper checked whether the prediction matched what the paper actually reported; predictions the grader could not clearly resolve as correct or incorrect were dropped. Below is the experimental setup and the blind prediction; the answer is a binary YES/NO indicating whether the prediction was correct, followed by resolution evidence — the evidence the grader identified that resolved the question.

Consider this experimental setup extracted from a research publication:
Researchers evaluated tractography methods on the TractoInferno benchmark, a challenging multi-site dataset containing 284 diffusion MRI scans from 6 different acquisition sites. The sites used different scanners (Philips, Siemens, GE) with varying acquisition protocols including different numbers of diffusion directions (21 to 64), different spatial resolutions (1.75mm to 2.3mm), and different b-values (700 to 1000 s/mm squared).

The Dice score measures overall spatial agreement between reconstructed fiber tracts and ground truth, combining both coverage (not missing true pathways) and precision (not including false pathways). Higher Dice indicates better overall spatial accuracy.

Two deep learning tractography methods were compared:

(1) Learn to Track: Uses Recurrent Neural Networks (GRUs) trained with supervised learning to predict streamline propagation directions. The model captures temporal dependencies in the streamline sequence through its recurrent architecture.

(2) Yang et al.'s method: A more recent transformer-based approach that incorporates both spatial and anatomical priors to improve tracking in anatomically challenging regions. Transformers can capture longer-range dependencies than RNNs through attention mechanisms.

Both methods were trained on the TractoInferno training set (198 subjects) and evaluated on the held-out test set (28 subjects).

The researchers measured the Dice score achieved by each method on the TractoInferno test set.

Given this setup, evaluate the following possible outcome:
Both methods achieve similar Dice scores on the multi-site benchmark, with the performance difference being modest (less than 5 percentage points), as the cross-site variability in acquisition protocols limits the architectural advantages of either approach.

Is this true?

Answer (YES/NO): NO